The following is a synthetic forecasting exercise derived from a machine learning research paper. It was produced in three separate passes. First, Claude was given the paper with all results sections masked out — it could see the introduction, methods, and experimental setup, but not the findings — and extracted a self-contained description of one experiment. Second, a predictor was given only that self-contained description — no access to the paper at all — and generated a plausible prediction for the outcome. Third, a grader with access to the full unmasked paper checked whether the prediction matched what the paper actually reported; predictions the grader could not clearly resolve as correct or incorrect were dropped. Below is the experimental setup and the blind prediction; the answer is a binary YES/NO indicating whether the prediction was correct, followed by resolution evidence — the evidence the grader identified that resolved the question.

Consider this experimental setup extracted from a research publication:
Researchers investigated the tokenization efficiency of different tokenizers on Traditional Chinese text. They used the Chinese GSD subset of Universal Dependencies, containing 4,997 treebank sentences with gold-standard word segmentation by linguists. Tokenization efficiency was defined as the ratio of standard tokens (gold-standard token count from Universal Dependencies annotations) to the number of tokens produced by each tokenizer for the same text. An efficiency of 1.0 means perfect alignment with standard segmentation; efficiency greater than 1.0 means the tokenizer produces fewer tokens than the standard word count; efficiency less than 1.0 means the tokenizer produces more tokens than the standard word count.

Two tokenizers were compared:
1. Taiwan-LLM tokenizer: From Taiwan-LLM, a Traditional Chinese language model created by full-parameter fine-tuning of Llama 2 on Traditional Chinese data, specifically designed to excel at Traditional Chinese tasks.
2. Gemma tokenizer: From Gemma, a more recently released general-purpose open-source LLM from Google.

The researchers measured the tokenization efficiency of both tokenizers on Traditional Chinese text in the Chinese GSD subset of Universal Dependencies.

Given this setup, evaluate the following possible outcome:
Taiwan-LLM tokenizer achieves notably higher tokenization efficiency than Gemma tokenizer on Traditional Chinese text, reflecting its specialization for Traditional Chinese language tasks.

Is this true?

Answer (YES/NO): NO